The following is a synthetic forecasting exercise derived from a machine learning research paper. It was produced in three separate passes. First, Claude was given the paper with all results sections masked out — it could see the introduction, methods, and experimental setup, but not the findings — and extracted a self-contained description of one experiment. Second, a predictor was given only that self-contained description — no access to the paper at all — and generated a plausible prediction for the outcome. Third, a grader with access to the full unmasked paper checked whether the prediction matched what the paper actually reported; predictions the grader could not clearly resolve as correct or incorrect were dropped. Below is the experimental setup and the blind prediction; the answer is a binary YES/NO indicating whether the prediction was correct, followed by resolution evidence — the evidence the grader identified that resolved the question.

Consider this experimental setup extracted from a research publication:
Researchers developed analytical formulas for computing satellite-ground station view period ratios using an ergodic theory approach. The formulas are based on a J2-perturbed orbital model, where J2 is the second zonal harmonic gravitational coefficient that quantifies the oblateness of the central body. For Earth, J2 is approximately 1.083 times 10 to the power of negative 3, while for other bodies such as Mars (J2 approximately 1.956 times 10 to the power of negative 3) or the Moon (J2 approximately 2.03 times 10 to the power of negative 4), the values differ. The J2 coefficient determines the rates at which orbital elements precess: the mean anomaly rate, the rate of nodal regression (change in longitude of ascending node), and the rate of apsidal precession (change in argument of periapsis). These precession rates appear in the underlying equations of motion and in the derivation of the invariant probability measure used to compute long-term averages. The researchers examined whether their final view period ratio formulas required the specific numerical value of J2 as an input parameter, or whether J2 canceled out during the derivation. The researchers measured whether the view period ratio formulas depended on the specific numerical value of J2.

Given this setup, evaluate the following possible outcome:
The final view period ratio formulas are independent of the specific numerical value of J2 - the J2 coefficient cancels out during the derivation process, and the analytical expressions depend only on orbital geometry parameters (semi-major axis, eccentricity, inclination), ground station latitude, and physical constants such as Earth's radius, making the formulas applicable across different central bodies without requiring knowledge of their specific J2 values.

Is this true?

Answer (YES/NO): YES